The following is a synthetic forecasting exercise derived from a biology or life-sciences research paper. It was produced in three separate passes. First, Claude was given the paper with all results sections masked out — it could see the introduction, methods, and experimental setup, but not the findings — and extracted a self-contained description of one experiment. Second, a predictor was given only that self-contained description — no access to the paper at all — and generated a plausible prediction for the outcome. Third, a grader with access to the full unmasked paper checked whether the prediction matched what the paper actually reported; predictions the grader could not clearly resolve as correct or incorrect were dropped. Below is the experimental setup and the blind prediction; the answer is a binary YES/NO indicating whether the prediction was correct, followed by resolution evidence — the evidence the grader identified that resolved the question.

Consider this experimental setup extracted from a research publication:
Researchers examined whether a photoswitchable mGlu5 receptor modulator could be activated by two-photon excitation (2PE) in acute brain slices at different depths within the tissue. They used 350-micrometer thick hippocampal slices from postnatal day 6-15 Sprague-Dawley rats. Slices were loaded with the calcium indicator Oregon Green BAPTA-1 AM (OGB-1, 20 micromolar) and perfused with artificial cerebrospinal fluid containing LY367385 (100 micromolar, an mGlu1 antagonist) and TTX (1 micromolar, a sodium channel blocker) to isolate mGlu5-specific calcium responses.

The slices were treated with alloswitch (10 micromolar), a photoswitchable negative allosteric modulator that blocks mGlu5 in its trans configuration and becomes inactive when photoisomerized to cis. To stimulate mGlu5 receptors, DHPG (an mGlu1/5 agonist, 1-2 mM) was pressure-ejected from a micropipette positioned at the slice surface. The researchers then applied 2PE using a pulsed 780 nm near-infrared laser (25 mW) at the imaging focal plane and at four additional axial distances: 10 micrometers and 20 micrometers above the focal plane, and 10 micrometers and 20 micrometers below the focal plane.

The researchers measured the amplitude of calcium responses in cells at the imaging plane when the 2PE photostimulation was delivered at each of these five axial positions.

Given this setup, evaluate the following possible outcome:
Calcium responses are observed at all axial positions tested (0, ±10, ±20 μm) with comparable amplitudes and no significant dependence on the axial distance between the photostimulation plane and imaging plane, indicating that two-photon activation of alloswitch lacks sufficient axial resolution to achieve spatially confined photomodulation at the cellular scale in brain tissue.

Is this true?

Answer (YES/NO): NO